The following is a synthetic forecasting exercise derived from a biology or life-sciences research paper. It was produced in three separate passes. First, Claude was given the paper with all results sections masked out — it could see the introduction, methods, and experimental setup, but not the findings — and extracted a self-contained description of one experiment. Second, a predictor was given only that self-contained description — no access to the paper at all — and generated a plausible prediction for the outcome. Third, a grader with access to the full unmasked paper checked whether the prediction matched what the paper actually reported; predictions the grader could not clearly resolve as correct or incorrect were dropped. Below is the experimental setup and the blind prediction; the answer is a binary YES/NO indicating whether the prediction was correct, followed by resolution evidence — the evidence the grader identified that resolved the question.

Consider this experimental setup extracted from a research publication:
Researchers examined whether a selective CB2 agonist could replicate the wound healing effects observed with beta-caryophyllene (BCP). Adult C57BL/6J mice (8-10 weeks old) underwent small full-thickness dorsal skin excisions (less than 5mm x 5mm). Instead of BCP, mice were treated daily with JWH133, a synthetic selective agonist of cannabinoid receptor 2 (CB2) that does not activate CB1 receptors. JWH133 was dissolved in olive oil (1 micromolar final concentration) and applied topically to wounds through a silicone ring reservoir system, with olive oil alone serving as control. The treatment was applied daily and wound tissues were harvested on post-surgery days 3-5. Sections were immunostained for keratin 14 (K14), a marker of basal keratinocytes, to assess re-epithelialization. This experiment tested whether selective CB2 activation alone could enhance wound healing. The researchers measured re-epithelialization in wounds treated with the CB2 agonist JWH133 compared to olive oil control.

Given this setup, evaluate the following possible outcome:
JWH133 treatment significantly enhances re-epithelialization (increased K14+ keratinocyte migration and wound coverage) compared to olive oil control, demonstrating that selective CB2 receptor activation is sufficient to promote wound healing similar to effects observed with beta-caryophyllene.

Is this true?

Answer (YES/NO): NO